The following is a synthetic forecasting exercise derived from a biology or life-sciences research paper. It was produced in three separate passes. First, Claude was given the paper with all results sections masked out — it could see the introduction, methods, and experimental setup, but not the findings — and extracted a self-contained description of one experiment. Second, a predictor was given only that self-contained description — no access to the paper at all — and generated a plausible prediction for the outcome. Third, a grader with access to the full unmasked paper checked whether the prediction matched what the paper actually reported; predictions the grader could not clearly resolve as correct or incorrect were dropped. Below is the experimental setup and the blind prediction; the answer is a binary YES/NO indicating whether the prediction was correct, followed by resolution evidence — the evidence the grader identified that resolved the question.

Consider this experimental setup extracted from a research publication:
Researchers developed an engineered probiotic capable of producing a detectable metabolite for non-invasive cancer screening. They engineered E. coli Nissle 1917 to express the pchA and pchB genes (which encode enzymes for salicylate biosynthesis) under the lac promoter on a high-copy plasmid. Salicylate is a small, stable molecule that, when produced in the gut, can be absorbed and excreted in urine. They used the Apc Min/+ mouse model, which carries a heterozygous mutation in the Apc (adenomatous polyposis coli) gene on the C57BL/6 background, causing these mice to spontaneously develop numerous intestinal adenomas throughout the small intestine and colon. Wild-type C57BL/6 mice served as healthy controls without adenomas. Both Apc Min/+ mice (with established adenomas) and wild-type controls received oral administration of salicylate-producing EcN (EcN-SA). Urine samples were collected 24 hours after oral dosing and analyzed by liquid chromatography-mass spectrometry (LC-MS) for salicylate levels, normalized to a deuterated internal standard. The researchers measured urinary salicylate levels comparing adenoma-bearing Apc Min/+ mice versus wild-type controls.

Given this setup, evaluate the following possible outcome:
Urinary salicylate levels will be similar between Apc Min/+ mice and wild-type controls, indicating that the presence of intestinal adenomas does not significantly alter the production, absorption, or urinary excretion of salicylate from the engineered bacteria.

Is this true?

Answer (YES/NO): NO